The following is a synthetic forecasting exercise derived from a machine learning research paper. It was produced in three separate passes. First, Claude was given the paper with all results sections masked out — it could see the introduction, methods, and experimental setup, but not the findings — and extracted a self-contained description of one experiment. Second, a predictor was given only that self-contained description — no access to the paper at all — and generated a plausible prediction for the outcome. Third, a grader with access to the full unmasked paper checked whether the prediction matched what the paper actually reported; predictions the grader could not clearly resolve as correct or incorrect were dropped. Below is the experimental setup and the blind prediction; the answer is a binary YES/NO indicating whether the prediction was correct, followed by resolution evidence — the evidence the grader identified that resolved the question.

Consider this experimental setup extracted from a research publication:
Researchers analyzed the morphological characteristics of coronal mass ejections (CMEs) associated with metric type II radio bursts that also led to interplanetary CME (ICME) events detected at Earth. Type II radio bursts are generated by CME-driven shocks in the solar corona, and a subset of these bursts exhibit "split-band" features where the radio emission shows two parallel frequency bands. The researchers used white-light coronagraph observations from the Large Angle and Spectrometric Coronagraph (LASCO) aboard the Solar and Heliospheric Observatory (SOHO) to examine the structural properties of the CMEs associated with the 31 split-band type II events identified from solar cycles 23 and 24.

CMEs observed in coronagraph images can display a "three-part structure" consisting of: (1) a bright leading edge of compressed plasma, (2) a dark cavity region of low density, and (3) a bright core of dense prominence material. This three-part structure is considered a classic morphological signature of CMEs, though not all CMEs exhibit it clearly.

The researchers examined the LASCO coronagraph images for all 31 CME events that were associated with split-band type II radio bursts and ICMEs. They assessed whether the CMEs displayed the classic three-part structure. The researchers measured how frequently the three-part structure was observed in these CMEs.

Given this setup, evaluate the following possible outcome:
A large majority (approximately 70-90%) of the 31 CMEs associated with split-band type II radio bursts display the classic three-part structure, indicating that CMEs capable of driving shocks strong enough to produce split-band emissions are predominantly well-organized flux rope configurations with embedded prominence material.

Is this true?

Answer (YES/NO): NO